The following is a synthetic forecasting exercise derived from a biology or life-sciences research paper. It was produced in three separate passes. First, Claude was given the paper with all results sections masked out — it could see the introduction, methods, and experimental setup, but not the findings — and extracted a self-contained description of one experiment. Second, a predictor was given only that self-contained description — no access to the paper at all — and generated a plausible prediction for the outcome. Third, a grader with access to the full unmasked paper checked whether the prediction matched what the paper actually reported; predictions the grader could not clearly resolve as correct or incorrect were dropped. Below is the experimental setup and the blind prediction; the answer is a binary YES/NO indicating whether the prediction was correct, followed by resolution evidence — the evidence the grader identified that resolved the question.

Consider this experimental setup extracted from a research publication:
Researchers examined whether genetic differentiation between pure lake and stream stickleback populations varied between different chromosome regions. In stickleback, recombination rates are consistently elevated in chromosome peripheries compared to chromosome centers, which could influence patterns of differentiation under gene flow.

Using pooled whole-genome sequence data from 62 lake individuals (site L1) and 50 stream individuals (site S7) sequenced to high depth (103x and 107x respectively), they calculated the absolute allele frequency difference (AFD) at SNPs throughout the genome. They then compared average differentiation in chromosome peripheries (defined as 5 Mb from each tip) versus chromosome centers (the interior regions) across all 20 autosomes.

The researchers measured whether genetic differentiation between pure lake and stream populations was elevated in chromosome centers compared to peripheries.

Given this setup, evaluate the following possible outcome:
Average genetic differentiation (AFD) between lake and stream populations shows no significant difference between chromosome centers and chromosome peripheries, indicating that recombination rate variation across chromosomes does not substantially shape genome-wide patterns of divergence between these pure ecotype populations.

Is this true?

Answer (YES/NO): YES